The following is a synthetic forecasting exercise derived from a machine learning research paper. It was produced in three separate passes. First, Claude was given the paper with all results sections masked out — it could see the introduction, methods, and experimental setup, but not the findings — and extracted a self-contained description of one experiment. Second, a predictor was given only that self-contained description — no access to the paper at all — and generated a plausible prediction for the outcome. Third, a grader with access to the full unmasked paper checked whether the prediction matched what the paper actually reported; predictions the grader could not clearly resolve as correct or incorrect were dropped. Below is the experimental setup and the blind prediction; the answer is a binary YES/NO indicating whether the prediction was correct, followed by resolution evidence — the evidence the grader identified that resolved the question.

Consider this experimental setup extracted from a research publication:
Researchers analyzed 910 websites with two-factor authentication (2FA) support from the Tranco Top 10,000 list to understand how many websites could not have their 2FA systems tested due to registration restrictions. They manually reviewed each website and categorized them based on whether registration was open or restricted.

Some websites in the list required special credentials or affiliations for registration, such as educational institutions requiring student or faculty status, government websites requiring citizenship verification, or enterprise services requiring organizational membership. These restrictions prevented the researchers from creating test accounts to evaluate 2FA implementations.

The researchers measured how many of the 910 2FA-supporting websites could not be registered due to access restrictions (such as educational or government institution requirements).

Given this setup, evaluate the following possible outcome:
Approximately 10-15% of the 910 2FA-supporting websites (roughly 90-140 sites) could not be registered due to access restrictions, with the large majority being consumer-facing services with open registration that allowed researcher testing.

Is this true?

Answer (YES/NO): NO